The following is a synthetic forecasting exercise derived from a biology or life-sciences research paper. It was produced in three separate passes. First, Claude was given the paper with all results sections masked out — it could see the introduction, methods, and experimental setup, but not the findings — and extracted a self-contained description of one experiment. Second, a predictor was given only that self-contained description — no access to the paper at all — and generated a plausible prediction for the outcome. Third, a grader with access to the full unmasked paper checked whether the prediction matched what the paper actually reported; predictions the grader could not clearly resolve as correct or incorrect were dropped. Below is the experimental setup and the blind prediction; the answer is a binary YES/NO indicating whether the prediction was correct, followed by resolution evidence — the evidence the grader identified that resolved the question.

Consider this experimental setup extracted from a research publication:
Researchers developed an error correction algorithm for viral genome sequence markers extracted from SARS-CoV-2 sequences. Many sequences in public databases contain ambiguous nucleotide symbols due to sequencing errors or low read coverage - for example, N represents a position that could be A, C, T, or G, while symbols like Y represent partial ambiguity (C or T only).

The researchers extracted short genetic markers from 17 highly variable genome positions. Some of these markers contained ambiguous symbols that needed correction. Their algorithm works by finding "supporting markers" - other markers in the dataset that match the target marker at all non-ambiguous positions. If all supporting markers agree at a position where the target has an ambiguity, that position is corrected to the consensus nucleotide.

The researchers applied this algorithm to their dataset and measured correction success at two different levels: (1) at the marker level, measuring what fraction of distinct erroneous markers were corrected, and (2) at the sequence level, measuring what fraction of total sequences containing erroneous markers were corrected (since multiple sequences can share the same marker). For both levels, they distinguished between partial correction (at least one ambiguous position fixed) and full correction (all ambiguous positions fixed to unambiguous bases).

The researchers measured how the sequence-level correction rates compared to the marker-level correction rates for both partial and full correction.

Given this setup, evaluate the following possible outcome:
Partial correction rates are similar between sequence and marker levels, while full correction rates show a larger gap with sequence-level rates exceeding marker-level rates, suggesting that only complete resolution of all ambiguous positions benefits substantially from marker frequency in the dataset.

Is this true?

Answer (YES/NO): NO